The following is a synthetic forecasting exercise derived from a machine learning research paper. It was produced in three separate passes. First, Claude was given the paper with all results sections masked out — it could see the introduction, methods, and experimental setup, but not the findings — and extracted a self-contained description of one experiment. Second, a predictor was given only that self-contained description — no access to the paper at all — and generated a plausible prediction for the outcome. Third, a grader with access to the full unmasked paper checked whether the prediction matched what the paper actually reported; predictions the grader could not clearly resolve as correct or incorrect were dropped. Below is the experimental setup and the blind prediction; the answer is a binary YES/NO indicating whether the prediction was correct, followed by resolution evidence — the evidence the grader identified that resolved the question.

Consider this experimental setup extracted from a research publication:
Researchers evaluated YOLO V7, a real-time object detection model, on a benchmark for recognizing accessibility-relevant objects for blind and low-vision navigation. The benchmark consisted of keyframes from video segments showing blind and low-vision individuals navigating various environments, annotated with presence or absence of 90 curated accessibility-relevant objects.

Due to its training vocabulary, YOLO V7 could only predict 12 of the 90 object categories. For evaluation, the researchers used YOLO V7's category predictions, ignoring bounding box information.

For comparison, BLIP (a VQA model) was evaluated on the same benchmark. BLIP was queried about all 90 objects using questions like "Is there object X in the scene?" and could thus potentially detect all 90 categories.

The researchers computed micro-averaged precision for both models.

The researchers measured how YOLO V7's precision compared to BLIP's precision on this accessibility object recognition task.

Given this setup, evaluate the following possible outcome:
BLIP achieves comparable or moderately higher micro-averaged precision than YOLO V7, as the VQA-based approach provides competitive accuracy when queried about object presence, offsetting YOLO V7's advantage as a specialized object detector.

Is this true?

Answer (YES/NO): NO